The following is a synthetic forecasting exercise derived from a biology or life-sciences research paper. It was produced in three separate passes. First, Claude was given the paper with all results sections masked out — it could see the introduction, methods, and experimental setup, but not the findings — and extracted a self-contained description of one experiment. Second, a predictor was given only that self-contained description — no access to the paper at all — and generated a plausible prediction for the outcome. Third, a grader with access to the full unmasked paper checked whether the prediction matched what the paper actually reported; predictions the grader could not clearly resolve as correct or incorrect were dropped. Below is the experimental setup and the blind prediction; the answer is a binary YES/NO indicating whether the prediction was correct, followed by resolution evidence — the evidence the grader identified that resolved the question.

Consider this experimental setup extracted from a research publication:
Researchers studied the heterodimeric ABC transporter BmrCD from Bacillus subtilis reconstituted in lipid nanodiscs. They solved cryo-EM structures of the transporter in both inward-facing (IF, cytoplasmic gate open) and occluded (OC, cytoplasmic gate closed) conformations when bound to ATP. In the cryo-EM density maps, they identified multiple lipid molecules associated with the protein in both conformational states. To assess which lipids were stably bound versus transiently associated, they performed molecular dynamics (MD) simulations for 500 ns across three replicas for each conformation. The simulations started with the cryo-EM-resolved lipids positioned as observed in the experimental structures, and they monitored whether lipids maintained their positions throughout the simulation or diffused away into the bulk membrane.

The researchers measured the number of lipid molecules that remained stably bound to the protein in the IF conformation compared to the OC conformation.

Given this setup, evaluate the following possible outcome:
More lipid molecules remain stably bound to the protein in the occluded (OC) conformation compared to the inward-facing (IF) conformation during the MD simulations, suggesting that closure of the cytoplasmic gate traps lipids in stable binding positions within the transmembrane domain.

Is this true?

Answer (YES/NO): NO